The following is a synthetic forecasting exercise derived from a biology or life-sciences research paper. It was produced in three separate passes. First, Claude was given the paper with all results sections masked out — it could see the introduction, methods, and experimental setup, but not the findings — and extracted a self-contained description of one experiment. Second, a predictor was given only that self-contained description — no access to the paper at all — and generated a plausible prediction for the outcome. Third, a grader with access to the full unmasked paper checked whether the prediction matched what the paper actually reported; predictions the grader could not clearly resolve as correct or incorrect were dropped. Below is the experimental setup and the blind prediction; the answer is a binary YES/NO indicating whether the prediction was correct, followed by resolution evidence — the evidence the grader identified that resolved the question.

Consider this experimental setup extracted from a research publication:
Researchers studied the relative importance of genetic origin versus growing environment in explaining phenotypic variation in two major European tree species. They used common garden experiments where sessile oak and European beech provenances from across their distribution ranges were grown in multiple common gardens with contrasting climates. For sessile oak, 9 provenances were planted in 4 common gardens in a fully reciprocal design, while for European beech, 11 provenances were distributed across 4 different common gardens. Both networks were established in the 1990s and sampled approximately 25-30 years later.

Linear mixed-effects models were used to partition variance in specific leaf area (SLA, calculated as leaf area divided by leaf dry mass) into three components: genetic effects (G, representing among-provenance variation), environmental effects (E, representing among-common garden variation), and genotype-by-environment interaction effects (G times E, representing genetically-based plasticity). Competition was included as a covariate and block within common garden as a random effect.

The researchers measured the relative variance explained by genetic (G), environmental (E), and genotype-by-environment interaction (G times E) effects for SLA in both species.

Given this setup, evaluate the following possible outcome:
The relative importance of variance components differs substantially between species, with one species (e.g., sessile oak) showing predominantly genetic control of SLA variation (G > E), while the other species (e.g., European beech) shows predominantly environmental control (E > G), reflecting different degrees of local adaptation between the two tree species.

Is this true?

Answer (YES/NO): NO